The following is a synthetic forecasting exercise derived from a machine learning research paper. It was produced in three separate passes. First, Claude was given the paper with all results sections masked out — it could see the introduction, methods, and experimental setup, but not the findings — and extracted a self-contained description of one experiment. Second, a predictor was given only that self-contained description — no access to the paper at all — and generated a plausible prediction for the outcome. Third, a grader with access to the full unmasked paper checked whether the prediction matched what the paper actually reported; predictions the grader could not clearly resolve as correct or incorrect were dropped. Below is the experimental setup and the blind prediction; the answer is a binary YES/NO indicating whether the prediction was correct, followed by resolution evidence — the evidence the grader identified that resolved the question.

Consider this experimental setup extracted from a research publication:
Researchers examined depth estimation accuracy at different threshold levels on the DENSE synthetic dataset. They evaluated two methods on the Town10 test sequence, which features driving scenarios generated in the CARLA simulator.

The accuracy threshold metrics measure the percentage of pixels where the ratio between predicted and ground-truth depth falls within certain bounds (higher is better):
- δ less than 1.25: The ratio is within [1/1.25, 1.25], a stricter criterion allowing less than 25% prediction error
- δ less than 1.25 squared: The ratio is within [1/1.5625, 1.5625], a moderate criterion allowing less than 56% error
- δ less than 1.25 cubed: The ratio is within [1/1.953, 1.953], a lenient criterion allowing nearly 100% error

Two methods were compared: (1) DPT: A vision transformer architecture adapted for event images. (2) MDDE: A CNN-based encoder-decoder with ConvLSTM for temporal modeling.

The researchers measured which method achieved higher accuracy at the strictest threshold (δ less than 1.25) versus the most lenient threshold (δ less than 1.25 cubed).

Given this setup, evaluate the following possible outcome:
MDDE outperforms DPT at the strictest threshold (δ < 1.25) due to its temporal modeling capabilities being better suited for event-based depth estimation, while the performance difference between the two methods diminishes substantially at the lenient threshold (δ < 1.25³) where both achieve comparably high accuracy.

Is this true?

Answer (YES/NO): NO